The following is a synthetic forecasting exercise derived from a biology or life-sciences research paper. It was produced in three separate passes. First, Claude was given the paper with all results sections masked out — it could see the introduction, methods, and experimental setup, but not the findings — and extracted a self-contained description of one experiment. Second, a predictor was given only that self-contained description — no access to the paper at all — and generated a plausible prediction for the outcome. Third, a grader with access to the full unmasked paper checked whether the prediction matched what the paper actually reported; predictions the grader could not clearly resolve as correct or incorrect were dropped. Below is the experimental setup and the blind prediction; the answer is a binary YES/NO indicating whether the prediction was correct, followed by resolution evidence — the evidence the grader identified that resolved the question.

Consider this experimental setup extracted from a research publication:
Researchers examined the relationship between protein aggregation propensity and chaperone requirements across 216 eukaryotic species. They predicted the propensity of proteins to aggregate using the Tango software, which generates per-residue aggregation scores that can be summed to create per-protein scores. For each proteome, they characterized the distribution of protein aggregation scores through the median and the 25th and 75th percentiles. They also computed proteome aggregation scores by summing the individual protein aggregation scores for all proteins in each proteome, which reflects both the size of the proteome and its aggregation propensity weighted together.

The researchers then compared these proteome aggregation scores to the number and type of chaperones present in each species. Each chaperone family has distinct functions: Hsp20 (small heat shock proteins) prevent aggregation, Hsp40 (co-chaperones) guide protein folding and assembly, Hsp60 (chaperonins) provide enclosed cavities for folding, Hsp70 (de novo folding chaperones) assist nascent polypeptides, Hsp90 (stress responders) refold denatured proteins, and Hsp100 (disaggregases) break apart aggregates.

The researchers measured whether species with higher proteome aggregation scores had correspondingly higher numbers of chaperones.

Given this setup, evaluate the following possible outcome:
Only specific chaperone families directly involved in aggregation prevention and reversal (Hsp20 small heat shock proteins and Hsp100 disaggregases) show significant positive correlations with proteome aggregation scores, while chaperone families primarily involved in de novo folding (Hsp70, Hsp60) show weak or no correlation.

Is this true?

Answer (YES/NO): NO